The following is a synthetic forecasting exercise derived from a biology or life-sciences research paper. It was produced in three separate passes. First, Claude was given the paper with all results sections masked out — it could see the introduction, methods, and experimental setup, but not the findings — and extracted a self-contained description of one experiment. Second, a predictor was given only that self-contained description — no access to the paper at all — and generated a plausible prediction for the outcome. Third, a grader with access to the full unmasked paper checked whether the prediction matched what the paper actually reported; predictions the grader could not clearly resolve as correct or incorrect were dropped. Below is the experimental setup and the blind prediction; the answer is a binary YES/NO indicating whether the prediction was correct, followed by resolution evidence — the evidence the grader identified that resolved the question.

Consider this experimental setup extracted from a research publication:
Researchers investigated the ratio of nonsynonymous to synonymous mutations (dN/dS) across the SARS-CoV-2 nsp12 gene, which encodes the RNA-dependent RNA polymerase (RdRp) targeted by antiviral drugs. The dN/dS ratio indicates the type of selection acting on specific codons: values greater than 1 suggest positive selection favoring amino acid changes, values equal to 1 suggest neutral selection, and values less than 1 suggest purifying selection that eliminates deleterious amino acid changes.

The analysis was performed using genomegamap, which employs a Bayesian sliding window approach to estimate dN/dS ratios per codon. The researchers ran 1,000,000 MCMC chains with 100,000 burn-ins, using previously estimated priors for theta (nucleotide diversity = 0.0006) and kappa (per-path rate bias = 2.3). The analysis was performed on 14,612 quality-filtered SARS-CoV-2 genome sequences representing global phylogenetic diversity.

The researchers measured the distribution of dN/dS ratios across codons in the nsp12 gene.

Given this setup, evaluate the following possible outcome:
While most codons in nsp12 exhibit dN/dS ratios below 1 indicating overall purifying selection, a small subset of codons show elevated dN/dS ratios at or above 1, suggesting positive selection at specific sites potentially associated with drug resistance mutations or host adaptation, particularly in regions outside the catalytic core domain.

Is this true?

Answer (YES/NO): NO